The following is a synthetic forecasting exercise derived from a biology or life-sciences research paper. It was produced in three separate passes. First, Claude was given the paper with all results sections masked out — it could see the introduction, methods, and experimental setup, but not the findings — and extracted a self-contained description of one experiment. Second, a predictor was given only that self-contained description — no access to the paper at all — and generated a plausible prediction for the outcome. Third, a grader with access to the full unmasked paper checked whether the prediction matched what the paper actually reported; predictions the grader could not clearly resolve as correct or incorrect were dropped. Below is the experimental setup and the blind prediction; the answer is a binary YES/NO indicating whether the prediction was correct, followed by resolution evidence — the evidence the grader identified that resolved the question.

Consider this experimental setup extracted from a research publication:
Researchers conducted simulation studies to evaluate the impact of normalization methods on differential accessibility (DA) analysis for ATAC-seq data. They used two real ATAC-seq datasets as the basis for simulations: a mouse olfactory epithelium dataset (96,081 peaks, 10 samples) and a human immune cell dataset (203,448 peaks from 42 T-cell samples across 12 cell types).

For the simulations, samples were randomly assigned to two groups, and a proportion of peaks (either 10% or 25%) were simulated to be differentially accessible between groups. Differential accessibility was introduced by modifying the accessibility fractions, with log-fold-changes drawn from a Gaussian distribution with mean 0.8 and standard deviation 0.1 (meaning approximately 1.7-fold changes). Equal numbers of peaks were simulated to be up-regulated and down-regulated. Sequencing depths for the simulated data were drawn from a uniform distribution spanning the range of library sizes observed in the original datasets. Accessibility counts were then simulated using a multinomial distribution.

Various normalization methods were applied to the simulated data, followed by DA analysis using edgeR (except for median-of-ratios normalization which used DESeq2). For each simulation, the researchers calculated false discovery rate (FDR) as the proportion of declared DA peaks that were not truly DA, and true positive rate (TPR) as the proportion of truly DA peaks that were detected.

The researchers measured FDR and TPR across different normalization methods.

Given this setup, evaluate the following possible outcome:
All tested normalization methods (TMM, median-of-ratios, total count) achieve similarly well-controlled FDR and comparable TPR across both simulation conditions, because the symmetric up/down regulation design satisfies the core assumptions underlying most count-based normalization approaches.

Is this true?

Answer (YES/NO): NO